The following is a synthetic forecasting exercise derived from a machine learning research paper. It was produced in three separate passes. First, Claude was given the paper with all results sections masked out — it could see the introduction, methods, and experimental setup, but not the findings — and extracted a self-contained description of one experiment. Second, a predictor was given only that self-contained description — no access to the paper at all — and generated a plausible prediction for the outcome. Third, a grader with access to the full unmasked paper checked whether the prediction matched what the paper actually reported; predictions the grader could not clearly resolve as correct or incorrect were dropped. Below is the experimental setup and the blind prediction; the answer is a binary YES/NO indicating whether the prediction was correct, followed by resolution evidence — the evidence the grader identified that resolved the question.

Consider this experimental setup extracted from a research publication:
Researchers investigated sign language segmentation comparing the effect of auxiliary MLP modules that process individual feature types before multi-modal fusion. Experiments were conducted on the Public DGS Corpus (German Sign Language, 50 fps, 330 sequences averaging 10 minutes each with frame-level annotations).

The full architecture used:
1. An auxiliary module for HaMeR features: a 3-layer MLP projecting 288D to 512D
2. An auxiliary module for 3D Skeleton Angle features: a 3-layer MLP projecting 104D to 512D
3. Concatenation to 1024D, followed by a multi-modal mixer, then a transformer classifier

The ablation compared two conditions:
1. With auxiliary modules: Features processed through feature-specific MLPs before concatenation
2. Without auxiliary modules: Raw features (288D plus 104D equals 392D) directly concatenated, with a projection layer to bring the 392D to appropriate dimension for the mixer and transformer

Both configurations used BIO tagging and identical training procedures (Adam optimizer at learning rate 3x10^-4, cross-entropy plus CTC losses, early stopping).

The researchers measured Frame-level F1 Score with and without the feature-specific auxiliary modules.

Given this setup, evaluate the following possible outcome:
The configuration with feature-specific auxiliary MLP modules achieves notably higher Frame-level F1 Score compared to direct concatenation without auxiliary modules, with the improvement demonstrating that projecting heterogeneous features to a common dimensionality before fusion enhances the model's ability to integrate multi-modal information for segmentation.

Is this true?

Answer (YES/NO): YES